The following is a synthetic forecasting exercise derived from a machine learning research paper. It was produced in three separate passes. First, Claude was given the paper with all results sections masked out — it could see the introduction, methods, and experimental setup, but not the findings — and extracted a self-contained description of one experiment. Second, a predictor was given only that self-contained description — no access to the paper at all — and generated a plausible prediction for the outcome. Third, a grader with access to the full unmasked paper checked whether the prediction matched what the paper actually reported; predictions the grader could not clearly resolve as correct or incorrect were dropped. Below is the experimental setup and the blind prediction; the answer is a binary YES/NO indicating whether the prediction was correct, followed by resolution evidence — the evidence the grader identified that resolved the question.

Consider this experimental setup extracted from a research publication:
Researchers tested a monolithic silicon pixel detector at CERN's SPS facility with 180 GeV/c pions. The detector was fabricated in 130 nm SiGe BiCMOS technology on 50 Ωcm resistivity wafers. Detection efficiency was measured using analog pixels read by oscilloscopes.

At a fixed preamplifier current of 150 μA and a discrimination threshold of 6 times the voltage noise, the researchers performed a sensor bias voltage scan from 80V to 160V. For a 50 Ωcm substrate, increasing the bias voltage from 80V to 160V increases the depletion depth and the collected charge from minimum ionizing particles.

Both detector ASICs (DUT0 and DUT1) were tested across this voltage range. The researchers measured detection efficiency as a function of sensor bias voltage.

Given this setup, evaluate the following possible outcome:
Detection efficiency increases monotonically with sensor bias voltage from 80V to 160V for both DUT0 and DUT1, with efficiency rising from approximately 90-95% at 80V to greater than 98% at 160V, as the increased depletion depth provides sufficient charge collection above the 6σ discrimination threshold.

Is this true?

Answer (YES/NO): NO